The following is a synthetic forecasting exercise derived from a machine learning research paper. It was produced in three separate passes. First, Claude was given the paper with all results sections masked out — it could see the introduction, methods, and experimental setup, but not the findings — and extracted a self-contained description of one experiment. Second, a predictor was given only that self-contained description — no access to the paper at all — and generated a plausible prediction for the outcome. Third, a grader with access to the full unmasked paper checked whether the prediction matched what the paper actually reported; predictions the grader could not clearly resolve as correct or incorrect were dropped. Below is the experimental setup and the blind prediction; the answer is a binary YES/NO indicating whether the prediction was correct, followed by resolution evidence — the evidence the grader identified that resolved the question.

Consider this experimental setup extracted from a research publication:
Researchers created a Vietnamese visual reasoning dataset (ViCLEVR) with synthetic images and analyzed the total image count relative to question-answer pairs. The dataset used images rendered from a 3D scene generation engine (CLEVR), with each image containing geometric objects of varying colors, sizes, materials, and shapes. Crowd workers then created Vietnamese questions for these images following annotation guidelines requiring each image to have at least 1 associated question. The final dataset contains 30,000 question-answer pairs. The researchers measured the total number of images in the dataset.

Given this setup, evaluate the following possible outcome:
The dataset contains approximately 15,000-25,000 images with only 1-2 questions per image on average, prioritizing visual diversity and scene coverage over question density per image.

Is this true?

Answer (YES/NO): NO